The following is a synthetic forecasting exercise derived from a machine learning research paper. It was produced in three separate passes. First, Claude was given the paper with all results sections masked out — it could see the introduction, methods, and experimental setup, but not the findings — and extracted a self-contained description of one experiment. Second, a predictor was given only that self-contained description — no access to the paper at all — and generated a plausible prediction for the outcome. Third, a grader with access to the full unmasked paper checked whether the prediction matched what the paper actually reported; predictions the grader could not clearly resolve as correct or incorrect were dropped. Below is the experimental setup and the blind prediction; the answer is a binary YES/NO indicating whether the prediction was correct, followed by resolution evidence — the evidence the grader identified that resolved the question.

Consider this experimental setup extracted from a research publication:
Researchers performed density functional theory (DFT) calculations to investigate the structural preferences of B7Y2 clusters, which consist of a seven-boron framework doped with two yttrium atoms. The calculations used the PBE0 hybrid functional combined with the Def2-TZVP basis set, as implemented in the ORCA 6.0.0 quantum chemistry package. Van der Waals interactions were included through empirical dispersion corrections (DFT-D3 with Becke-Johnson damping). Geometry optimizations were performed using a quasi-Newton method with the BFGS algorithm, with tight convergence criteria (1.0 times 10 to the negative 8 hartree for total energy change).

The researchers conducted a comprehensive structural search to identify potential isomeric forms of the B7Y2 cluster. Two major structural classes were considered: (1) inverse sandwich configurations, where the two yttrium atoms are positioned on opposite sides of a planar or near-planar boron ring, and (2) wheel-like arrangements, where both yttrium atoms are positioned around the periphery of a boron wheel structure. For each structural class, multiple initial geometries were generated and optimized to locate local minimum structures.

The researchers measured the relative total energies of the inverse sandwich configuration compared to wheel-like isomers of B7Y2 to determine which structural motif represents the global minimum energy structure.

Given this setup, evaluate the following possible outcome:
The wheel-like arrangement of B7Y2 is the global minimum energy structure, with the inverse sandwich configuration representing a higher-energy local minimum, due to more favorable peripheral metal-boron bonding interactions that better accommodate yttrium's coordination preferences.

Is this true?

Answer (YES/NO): NO